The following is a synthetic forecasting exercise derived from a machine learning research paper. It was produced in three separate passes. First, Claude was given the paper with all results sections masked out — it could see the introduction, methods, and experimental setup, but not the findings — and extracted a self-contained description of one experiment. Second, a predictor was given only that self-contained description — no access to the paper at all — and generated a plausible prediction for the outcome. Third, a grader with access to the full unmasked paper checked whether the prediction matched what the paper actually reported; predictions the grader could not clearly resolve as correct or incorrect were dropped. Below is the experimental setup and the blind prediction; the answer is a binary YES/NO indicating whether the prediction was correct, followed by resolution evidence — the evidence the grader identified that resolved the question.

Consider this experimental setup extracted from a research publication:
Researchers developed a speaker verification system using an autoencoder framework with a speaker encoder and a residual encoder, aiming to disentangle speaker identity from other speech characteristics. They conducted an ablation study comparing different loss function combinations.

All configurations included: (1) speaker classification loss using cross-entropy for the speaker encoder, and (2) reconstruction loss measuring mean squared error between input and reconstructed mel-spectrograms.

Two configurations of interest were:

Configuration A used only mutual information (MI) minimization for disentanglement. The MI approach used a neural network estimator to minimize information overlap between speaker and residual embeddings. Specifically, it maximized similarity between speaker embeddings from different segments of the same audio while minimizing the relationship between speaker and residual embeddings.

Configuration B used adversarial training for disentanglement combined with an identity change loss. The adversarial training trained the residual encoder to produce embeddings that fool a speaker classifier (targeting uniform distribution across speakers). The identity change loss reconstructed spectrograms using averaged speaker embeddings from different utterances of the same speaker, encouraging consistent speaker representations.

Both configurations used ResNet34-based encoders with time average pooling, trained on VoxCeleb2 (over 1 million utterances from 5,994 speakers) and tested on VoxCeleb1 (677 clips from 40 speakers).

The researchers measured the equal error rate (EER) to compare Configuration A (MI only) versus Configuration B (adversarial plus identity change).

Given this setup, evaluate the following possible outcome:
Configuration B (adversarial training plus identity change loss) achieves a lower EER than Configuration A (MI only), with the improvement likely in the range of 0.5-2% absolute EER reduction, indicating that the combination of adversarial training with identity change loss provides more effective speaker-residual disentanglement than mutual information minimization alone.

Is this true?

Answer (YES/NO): NO